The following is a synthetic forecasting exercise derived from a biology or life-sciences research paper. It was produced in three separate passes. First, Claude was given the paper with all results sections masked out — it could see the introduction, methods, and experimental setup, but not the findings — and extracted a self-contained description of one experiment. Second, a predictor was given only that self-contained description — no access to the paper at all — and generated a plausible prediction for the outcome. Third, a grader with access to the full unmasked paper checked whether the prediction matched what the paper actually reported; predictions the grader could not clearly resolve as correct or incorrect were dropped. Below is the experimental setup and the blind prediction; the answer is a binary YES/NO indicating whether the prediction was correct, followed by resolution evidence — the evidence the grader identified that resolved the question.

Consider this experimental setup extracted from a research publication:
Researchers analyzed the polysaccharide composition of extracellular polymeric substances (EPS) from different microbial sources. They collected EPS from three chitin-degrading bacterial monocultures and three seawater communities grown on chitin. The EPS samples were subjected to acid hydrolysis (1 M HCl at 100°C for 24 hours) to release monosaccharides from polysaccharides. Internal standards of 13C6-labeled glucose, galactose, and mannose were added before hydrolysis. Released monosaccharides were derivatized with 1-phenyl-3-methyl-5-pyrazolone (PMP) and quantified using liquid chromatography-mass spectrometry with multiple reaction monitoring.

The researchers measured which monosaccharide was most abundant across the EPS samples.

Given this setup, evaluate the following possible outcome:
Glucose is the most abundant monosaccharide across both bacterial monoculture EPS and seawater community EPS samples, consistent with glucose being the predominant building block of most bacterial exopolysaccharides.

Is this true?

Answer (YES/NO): YES